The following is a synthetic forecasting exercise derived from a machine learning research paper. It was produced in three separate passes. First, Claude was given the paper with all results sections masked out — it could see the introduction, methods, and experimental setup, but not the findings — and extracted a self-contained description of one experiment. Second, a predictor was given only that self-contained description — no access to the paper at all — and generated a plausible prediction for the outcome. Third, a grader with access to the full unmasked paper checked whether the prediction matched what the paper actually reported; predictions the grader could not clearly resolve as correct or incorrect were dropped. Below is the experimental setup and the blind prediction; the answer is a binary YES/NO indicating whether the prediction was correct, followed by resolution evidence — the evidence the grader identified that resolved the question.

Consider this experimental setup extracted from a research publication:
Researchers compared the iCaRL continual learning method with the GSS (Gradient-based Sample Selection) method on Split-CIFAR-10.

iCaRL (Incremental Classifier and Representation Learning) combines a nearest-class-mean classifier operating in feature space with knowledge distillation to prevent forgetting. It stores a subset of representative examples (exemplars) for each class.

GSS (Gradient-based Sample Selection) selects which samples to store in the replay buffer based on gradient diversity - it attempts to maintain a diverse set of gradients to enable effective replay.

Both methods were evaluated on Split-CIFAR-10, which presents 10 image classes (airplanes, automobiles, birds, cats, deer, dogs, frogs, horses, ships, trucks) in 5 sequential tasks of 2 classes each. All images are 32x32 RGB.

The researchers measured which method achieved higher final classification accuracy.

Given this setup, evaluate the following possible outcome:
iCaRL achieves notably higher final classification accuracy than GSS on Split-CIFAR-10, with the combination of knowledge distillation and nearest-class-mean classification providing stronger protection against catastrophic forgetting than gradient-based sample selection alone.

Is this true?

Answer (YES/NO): NO